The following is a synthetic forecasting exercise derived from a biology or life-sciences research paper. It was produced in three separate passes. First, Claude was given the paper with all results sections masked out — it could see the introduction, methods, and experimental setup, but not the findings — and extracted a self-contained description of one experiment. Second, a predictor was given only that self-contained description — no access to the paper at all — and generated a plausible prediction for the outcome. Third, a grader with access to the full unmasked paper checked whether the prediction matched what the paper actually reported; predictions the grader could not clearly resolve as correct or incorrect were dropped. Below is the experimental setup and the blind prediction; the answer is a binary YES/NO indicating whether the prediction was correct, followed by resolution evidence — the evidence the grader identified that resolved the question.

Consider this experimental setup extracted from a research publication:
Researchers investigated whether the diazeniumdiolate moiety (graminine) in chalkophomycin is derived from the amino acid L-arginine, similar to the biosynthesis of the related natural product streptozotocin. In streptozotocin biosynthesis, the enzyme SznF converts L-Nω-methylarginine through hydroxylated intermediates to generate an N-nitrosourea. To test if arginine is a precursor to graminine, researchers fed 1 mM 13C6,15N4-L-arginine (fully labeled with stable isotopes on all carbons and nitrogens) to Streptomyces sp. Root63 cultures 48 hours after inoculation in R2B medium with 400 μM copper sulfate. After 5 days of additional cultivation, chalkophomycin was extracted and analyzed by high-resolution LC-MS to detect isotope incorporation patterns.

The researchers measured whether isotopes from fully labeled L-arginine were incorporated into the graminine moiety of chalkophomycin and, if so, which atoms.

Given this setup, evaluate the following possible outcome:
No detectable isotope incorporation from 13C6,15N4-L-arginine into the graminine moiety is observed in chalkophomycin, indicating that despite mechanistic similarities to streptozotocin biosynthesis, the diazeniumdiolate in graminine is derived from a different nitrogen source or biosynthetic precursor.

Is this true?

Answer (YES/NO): NO